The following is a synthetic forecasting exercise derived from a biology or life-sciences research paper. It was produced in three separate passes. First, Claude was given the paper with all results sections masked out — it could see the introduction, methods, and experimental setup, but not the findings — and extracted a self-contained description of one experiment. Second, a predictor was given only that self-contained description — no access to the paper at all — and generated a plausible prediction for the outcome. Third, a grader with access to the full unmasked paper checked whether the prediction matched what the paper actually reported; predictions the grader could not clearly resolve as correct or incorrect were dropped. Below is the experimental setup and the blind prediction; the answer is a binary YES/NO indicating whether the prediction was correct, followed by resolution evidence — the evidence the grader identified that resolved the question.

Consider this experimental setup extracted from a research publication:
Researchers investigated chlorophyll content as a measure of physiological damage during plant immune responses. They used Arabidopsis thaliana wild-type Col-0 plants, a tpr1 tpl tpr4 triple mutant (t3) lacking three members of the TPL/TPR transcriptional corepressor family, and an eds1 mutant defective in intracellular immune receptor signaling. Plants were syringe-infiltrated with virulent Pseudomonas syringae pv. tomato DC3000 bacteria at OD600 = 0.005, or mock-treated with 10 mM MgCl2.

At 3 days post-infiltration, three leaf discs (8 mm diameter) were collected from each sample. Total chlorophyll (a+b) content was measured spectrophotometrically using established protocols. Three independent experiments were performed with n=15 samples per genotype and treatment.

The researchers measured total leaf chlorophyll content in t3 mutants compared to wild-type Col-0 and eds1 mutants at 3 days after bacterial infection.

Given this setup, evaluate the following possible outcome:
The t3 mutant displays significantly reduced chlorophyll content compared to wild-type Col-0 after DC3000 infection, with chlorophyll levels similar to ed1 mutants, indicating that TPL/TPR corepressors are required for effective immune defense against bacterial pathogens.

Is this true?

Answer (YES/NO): NO